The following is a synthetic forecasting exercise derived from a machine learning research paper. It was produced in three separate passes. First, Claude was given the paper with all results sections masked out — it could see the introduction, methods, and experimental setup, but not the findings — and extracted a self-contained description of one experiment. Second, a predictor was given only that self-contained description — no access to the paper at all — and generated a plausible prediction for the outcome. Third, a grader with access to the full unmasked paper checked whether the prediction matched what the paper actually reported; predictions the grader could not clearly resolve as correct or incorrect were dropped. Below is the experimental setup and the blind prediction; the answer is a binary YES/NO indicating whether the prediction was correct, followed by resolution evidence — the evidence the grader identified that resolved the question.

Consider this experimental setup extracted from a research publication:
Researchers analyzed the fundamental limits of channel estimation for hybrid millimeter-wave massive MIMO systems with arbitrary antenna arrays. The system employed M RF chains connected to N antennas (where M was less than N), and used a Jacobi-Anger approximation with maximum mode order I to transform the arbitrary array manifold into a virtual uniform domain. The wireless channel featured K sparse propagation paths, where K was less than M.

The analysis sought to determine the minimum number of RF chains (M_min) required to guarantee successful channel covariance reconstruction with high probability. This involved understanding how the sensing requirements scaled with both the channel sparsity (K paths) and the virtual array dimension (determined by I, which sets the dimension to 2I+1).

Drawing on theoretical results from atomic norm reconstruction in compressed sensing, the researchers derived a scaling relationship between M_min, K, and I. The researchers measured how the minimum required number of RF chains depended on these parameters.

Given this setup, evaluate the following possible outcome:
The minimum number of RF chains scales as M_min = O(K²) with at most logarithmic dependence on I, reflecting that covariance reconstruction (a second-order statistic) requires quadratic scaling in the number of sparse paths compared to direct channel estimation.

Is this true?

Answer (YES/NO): NO